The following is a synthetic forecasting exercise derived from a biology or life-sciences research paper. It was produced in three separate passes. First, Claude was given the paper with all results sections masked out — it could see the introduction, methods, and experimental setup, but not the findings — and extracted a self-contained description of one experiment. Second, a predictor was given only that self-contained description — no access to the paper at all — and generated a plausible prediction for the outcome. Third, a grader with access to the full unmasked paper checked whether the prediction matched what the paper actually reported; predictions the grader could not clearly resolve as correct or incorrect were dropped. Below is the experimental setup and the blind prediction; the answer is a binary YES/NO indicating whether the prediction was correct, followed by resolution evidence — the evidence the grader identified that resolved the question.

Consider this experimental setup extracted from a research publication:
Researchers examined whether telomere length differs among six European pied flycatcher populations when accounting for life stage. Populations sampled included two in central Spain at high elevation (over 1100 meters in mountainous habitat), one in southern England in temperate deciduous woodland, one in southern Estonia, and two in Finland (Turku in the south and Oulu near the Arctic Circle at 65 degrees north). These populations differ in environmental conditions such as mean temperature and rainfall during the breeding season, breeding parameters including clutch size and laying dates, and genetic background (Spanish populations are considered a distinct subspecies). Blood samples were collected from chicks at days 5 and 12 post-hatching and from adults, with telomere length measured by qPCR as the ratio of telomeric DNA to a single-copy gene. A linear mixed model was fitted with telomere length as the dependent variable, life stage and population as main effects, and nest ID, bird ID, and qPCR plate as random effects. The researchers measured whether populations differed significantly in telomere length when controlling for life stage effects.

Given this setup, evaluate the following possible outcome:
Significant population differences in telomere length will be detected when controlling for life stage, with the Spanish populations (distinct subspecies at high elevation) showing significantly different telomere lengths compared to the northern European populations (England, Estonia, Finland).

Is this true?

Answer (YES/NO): NO